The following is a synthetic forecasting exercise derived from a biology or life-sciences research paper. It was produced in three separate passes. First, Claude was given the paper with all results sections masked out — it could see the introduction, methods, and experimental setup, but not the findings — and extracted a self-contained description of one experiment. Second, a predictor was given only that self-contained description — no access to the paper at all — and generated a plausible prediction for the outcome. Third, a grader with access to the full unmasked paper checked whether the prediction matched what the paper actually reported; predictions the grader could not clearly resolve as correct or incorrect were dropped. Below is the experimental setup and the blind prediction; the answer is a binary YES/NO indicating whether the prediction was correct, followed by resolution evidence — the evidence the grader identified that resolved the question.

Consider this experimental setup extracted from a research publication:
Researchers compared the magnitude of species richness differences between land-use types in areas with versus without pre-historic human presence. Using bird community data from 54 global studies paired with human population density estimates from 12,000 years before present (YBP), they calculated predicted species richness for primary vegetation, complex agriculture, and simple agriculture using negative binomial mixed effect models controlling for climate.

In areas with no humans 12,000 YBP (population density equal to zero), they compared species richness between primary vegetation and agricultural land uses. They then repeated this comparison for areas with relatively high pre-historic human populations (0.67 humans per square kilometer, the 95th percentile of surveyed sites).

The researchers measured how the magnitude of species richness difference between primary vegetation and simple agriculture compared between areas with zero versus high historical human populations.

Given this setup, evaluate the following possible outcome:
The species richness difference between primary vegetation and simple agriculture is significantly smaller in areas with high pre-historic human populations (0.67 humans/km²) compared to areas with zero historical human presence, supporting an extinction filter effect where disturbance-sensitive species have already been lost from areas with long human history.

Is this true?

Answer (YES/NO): YES